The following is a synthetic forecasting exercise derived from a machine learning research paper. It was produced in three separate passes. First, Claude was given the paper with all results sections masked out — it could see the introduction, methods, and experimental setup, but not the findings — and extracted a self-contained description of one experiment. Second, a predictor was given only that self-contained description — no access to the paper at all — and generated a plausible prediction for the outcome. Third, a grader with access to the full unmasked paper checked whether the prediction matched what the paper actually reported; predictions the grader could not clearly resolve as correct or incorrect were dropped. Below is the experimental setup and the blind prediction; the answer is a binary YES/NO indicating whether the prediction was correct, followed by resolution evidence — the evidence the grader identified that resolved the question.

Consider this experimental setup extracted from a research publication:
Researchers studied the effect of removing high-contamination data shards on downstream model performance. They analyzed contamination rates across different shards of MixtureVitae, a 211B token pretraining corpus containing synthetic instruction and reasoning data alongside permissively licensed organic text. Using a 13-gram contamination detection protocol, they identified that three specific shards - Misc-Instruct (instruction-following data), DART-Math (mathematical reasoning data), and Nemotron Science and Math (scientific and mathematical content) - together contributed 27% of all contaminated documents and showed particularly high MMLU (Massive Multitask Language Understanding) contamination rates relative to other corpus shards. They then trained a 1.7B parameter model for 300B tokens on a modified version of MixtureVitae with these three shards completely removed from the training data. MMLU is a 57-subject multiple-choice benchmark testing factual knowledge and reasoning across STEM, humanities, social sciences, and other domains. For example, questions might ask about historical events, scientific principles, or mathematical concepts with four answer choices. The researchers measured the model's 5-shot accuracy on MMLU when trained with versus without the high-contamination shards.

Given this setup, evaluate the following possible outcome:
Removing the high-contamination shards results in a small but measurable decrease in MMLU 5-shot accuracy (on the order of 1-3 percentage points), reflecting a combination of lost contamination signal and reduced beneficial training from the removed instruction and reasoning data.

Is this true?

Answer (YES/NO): NO